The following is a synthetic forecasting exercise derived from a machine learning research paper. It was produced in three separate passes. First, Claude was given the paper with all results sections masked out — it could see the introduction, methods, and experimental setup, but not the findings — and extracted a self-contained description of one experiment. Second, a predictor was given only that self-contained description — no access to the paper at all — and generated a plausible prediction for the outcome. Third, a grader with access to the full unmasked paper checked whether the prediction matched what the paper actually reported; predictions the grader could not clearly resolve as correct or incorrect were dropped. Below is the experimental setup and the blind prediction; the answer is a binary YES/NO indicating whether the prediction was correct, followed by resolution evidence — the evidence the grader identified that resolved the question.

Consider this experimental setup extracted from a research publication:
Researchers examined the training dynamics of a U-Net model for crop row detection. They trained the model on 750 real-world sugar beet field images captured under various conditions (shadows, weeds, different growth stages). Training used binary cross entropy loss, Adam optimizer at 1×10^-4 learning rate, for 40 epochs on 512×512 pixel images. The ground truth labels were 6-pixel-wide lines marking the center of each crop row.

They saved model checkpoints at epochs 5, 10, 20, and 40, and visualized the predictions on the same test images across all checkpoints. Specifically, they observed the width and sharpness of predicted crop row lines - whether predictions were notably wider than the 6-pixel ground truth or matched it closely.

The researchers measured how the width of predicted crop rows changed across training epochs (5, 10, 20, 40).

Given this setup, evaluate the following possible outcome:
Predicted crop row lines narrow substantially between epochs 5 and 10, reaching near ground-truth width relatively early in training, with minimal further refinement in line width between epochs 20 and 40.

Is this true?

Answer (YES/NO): NO